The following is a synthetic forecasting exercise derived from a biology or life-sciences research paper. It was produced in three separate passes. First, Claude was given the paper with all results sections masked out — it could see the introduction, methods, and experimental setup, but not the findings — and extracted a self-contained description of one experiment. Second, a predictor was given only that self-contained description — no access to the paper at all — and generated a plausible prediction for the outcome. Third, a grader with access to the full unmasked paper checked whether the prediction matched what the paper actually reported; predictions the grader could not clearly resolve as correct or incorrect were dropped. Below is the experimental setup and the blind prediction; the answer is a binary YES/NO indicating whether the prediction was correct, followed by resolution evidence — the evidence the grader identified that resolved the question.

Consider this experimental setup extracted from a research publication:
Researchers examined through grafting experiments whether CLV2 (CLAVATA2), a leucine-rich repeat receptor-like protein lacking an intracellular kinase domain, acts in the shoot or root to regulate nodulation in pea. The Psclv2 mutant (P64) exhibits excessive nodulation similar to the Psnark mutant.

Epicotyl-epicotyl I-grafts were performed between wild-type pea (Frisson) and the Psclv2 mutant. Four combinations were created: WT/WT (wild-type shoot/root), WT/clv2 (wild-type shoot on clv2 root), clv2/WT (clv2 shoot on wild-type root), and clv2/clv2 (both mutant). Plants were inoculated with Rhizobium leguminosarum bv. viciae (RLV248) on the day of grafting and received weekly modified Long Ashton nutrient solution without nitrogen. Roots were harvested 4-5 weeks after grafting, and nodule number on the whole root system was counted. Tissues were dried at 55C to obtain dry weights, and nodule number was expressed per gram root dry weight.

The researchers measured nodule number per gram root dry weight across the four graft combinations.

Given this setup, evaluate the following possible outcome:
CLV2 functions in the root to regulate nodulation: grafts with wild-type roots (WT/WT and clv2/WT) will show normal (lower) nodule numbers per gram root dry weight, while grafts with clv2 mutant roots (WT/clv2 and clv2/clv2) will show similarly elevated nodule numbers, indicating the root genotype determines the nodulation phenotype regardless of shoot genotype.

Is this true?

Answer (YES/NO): NO